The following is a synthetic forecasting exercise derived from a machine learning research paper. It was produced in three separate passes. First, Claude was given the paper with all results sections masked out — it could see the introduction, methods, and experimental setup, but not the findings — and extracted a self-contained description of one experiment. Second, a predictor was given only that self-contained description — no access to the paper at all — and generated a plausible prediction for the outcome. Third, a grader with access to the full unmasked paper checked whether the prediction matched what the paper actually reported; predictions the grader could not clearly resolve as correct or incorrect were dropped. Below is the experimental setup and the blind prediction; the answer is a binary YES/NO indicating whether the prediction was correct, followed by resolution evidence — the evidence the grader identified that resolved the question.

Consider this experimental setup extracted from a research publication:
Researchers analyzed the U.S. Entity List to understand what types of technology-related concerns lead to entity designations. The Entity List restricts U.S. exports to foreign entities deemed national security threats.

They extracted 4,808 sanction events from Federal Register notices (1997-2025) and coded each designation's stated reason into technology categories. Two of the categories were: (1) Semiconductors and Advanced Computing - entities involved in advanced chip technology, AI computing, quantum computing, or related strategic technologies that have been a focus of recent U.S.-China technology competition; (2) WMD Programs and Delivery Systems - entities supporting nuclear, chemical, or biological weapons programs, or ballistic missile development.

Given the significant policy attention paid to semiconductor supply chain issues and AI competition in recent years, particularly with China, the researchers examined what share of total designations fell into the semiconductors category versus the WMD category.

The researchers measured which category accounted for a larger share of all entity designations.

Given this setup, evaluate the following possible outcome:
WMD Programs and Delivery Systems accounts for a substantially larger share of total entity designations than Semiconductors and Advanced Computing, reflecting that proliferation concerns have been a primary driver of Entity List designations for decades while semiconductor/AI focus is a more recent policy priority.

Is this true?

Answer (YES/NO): YES